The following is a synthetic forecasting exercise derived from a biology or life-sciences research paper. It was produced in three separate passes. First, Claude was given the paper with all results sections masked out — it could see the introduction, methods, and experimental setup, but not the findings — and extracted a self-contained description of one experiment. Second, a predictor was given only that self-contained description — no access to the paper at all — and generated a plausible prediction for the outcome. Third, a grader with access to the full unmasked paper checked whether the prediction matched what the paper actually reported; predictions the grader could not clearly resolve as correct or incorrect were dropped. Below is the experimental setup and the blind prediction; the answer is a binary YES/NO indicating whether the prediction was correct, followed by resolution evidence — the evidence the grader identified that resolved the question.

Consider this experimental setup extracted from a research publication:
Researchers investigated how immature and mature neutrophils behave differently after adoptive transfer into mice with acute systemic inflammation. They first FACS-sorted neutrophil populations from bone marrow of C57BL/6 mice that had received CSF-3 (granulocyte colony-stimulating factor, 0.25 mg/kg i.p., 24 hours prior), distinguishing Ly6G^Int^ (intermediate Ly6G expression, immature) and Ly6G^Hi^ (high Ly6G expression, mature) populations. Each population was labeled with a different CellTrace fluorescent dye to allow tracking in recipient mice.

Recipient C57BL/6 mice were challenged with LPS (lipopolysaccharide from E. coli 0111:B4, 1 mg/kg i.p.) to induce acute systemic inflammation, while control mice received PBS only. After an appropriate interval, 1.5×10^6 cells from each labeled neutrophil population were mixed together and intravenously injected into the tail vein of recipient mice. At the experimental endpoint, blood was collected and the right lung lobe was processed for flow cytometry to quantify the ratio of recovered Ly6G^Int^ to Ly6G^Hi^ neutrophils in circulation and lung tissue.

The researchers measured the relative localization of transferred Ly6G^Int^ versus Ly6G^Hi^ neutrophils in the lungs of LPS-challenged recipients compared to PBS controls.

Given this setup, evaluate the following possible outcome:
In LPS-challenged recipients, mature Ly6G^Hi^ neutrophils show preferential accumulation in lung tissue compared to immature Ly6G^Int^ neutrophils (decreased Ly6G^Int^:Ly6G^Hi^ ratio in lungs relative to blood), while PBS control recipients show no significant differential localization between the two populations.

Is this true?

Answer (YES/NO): NO